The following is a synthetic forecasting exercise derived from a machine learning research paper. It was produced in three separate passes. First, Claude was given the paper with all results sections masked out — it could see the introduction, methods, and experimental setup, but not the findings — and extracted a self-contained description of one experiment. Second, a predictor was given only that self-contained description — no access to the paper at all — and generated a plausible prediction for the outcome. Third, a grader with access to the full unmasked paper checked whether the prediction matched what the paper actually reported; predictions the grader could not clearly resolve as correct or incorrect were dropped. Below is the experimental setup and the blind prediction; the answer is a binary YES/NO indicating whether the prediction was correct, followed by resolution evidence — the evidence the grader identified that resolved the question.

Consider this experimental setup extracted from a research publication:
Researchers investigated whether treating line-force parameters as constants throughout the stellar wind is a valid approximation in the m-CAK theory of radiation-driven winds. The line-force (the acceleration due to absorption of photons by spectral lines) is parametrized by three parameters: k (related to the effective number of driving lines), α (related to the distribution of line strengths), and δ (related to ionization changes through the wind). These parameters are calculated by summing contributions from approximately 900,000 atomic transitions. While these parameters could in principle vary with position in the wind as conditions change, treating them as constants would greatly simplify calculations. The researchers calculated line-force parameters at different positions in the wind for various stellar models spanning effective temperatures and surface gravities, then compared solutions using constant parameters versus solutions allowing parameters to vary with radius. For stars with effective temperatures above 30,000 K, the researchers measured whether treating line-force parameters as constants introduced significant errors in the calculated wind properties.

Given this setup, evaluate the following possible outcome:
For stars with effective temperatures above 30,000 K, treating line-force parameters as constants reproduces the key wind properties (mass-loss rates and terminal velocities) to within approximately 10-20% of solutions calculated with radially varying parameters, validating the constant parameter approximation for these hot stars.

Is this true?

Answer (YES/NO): YES